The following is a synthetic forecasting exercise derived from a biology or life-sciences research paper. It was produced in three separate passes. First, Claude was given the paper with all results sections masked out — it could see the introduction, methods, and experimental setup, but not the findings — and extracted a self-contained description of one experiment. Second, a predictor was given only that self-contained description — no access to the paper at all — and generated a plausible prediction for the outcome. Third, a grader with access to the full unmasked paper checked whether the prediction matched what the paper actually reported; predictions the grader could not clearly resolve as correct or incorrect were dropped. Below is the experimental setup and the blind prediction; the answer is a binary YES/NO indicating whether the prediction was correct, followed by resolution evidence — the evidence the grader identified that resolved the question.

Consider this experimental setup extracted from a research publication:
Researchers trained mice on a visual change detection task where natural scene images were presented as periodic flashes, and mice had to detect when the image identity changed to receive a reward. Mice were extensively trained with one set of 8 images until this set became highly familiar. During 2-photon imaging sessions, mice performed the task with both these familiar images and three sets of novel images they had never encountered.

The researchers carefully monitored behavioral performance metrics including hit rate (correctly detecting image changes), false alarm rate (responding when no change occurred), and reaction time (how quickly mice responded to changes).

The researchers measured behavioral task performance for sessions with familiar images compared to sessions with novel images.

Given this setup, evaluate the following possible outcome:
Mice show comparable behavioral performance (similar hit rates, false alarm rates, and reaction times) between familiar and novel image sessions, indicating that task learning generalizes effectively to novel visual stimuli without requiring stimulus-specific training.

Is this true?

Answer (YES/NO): YES